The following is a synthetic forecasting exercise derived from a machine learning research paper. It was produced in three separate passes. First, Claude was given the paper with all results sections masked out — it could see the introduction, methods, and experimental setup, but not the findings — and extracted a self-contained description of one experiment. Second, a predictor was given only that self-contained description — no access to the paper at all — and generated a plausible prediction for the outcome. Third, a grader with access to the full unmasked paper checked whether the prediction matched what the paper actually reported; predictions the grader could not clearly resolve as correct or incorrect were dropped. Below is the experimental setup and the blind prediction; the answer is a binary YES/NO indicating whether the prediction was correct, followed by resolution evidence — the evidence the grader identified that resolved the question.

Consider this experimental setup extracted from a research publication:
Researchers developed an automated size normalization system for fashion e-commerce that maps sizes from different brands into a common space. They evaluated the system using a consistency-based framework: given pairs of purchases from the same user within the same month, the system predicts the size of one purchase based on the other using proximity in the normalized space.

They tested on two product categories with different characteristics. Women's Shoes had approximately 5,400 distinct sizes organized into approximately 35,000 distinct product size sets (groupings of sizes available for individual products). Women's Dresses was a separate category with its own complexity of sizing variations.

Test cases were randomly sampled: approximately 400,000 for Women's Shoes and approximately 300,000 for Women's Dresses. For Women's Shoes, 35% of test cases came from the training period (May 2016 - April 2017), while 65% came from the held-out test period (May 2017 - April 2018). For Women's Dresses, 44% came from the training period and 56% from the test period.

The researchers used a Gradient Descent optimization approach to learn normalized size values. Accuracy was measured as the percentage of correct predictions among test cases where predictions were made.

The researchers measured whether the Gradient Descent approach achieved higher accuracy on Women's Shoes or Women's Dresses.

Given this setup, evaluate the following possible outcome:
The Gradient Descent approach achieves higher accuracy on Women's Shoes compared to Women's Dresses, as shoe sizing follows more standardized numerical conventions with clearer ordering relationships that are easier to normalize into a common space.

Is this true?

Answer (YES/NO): YES